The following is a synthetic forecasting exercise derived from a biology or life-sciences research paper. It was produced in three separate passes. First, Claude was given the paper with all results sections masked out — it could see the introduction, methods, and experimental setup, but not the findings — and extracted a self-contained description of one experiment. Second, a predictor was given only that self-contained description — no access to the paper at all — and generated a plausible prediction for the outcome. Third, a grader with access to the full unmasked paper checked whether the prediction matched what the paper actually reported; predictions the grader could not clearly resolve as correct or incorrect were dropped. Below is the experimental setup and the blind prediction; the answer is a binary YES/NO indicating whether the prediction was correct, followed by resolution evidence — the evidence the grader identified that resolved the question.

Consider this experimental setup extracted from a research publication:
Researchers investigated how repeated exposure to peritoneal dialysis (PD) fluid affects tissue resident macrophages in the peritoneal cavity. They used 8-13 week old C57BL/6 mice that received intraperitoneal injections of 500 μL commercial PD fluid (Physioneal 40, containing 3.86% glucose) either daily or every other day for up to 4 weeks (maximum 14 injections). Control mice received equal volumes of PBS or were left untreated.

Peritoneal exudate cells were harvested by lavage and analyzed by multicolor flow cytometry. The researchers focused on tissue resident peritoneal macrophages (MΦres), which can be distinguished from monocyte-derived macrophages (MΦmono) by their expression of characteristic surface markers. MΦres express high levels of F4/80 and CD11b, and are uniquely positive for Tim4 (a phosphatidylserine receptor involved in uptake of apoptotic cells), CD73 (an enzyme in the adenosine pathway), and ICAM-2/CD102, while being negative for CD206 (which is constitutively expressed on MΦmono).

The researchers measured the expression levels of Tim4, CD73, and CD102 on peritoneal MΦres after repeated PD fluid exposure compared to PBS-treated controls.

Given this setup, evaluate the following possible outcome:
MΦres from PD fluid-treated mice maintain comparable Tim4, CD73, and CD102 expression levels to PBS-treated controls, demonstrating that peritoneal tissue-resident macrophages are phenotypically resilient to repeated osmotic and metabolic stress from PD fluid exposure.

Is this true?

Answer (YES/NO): NO